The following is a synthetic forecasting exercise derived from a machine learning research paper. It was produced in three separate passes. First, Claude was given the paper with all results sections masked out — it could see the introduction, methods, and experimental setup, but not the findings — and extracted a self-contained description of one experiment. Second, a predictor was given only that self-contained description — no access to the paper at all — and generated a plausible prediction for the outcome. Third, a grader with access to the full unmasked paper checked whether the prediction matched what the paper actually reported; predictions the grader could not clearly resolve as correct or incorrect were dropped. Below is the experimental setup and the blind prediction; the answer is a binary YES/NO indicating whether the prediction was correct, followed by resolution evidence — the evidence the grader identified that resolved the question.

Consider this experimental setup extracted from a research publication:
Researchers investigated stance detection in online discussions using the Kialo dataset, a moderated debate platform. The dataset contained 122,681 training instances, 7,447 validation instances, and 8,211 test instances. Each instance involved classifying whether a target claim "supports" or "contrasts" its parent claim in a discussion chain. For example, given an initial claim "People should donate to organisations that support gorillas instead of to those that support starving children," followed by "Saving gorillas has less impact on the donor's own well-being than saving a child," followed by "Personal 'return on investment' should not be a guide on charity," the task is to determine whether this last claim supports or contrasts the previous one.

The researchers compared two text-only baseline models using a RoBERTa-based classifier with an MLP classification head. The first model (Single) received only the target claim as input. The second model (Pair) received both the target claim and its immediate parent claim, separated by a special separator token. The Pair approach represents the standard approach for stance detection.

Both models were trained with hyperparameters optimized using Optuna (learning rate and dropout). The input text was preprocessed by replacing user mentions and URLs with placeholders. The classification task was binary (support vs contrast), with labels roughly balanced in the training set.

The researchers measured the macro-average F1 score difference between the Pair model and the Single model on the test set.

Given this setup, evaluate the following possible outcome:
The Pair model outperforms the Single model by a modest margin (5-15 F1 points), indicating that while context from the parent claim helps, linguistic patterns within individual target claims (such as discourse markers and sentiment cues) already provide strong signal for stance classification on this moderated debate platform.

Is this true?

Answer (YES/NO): YES